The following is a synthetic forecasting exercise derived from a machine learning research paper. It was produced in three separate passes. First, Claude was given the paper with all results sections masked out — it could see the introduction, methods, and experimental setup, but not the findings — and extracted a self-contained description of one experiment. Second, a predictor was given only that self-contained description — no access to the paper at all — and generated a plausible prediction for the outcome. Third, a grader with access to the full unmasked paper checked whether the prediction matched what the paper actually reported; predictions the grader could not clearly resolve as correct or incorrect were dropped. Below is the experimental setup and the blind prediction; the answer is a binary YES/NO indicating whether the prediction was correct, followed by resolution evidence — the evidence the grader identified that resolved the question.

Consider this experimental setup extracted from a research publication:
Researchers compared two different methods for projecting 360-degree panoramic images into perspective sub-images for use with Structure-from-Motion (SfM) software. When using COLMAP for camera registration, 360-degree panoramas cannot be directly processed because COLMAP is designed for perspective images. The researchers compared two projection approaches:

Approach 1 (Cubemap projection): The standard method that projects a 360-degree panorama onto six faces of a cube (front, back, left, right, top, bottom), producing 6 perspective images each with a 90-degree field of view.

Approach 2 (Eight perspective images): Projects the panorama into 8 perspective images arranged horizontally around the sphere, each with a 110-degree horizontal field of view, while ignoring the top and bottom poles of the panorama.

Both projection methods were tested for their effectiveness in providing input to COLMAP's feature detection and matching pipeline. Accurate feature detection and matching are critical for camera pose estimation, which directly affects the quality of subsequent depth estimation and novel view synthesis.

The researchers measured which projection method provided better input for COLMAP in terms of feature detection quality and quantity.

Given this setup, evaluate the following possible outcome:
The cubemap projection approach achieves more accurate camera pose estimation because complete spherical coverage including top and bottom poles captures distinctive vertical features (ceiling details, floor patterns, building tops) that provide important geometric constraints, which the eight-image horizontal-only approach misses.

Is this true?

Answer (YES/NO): NO